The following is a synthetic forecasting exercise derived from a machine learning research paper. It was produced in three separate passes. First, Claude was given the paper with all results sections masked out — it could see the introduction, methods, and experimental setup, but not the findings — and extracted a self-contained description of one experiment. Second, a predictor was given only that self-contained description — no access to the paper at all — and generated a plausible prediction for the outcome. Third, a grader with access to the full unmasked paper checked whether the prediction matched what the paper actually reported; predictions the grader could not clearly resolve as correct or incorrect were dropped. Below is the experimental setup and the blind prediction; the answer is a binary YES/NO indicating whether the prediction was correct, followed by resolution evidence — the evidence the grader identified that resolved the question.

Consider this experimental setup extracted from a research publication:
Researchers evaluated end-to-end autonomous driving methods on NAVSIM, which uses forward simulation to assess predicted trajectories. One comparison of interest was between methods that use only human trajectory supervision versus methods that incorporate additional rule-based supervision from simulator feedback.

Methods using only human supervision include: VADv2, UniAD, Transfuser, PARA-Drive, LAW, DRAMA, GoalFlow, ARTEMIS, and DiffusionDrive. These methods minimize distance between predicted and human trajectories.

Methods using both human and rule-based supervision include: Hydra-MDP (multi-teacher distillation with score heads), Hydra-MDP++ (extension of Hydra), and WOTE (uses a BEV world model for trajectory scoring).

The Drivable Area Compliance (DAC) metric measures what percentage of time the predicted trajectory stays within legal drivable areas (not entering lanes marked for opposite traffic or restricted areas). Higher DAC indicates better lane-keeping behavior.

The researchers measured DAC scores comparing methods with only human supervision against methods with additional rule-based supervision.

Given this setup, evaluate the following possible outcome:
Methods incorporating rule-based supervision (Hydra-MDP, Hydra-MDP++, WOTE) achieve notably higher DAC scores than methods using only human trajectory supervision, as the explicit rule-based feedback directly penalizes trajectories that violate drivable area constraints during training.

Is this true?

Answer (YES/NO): NO